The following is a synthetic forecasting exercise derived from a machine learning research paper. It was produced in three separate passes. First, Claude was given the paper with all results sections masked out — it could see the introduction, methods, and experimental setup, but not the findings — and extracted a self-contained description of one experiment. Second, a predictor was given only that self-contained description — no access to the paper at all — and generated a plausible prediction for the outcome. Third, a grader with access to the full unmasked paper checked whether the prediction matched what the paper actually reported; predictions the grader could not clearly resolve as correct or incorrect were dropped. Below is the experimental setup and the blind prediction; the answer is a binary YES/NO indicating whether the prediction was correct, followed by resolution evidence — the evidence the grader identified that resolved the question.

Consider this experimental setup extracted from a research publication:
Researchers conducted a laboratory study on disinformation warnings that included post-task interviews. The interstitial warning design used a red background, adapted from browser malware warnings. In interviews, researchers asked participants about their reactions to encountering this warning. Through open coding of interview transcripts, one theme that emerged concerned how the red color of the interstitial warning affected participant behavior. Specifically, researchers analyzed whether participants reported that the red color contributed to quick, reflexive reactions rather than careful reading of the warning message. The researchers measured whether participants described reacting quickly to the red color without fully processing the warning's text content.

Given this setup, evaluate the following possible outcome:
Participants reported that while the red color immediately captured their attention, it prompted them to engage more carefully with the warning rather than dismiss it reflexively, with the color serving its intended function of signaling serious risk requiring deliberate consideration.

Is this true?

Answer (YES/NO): NO